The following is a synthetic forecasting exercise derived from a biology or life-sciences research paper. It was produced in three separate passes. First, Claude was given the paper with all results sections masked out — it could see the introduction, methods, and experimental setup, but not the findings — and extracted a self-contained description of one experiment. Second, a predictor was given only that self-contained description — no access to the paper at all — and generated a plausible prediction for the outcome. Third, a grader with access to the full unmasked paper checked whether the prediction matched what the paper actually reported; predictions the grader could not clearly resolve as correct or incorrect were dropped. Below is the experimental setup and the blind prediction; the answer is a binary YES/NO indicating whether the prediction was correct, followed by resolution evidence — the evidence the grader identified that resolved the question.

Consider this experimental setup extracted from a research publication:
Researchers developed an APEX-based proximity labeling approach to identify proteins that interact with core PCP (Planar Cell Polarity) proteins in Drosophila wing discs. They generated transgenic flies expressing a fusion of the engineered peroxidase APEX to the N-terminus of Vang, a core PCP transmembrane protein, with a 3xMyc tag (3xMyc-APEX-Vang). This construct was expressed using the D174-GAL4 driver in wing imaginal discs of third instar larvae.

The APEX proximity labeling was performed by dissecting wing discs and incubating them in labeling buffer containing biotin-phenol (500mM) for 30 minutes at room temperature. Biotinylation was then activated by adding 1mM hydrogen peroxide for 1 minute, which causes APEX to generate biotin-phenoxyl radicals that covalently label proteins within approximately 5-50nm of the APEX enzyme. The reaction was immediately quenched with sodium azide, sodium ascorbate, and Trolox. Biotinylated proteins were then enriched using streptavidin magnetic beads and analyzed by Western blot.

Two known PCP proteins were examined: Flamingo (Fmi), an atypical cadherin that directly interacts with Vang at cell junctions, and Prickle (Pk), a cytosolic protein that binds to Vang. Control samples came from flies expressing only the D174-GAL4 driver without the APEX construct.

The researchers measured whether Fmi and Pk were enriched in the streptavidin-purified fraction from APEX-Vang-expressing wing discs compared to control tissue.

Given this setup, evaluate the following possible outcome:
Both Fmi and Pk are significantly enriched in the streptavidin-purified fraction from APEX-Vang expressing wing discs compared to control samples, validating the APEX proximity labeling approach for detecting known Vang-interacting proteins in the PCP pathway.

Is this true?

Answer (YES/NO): YES